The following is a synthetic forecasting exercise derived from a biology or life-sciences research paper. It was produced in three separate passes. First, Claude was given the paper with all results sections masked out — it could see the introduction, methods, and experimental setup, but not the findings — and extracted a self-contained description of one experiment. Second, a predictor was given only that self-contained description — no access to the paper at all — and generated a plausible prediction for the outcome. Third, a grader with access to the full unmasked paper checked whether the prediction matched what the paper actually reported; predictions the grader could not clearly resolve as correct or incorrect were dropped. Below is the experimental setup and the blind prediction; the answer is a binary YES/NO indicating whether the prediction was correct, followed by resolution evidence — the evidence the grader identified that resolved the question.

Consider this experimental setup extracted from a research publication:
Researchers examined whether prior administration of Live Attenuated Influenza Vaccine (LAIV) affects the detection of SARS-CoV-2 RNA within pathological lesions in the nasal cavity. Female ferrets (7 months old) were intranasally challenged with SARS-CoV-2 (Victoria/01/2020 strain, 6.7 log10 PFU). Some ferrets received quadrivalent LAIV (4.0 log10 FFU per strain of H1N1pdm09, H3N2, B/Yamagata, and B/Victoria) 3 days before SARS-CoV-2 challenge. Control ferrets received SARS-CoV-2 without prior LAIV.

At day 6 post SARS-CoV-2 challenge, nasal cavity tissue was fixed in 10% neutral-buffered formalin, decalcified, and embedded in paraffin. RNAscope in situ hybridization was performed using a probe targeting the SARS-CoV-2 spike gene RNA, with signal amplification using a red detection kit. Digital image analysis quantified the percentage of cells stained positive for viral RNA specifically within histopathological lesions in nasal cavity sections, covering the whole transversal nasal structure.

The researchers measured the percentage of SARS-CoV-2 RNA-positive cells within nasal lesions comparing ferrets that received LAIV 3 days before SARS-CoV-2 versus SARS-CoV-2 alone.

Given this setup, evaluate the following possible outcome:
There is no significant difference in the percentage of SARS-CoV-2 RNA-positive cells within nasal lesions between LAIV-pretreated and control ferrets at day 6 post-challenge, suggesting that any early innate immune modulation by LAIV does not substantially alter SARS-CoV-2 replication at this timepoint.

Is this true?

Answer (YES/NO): NO